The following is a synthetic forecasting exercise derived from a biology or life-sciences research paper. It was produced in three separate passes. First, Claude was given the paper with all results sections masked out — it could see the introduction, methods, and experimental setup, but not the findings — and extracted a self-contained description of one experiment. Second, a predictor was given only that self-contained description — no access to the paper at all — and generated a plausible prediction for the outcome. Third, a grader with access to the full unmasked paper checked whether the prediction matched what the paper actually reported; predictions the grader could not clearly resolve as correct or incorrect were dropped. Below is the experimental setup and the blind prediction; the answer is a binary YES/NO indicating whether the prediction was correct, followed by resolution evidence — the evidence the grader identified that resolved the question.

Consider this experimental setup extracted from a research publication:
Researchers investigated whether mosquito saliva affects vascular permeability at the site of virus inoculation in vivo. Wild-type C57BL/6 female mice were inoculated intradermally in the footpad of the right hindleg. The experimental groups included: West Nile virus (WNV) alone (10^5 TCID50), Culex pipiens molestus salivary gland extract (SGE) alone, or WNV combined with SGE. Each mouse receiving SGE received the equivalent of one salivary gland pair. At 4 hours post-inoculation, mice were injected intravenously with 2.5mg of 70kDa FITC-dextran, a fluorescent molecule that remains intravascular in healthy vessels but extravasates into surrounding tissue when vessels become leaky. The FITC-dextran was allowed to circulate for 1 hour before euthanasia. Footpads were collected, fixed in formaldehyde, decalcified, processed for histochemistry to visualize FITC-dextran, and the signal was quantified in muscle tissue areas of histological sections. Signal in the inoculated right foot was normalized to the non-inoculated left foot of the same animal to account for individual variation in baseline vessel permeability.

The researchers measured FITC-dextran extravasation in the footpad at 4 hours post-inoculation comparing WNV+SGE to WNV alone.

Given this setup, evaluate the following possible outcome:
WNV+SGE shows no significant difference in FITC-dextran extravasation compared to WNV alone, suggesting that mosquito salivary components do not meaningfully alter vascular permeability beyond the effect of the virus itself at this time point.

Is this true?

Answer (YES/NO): YES